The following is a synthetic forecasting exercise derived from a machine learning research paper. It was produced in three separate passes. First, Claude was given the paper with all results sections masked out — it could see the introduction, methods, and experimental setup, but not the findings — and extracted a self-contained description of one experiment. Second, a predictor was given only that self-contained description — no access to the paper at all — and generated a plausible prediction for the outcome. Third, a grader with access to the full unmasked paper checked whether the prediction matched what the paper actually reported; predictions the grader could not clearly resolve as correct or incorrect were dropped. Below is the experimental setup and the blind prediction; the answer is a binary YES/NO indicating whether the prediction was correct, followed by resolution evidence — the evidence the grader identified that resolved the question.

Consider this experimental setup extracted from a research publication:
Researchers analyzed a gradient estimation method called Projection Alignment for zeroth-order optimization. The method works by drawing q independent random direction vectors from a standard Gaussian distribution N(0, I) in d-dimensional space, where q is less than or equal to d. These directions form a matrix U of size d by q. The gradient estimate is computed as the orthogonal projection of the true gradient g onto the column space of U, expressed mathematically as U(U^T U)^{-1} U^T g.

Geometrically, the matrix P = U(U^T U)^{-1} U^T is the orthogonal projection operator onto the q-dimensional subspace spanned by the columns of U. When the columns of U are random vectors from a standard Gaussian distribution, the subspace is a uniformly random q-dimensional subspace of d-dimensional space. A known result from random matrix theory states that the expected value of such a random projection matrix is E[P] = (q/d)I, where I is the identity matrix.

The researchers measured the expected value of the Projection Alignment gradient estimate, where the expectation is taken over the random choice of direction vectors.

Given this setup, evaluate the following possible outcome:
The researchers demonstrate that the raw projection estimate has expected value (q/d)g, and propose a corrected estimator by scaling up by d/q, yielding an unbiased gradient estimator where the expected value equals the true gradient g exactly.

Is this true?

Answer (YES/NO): NO